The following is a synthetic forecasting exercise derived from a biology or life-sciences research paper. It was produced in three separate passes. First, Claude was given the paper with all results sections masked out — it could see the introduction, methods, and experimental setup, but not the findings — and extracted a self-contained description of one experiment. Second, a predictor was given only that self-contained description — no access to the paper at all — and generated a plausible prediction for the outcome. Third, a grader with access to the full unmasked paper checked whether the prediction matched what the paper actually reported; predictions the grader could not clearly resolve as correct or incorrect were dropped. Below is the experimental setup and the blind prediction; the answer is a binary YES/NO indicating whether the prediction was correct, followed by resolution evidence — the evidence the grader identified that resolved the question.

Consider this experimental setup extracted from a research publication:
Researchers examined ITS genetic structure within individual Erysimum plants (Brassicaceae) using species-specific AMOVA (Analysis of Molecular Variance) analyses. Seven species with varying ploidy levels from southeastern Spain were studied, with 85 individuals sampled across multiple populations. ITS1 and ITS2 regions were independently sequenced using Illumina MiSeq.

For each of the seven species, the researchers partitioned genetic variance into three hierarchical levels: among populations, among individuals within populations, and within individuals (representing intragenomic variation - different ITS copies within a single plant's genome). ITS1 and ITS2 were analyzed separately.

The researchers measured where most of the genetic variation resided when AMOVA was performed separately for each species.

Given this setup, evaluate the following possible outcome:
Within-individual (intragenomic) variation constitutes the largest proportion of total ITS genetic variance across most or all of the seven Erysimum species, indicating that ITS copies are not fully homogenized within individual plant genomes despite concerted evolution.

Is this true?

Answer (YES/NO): YES